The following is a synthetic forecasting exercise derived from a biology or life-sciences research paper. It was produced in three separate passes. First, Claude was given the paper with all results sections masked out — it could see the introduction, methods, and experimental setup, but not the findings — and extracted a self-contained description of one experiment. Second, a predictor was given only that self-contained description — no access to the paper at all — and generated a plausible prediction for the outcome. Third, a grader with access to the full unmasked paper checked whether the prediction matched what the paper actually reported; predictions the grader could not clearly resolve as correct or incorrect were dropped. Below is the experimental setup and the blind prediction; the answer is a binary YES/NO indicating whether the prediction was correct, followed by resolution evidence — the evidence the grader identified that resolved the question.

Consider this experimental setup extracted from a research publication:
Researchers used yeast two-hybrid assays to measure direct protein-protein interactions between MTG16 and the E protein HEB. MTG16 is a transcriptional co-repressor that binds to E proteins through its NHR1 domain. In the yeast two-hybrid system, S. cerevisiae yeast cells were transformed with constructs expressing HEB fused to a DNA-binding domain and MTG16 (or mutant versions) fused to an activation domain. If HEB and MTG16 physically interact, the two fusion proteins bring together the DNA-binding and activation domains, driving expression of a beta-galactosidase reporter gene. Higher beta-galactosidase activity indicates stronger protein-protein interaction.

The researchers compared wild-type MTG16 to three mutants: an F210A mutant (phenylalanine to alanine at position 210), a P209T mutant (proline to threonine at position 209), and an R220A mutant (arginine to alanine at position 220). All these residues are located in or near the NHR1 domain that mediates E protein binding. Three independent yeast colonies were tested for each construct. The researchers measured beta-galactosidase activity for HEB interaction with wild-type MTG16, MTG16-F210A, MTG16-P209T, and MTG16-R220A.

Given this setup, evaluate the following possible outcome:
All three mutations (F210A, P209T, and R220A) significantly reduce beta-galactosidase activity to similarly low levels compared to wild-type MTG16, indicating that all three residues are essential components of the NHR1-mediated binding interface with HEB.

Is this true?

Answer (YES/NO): NO